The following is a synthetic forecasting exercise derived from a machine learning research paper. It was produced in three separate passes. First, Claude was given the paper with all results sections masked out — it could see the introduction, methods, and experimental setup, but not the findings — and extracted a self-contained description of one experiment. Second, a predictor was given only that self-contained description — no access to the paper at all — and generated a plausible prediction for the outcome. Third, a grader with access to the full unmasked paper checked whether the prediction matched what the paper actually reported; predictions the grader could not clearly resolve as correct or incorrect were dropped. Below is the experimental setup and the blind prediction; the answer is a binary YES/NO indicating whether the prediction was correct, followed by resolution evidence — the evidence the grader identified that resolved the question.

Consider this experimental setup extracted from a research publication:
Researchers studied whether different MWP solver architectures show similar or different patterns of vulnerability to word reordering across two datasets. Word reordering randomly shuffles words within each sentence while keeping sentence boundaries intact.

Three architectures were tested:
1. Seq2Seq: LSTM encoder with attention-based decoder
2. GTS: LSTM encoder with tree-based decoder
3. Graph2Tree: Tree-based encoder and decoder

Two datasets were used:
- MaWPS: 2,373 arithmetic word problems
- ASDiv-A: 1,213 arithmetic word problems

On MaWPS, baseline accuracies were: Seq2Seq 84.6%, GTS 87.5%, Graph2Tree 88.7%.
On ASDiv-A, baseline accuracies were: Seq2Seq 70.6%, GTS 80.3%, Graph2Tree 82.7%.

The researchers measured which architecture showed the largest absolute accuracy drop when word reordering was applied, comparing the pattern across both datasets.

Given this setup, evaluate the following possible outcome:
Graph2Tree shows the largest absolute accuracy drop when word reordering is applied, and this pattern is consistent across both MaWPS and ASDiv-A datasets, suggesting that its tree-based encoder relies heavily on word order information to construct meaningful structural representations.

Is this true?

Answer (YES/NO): NO